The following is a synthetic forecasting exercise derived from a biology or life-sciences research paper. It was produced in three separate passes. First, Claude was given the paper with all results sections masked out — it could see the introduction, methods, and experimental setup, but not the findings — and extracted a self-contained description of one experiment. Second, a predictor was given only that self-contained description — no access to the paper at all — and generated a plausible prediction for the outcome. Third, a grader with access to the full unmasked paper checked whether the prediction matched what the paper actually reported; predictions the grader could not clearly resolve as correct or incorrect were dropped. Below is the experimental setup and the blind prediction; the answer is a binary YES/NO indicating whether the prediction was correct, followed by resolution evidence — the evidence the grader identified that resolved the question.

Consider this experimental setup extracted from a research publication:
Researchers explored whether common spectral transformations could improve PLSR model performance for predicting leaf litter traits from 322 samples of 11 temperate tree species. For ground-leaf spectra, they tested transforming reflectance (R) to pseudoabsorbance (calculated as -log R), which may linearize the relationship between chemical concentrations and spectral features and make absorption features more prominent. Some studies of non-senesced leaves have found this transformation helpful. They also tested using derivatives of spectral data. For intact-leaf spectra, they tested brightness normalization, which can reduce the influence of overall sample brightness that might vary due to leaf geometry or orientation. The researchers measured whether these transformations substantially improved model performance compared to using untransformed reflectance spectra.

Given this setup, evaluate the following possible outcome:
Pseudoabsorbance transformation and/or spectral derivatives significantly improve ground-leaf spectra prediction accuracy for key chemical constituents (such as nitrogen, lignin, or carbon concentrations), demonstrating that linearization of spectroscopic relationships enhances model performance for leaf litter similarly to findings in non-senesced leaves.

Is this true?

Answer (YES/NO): NO